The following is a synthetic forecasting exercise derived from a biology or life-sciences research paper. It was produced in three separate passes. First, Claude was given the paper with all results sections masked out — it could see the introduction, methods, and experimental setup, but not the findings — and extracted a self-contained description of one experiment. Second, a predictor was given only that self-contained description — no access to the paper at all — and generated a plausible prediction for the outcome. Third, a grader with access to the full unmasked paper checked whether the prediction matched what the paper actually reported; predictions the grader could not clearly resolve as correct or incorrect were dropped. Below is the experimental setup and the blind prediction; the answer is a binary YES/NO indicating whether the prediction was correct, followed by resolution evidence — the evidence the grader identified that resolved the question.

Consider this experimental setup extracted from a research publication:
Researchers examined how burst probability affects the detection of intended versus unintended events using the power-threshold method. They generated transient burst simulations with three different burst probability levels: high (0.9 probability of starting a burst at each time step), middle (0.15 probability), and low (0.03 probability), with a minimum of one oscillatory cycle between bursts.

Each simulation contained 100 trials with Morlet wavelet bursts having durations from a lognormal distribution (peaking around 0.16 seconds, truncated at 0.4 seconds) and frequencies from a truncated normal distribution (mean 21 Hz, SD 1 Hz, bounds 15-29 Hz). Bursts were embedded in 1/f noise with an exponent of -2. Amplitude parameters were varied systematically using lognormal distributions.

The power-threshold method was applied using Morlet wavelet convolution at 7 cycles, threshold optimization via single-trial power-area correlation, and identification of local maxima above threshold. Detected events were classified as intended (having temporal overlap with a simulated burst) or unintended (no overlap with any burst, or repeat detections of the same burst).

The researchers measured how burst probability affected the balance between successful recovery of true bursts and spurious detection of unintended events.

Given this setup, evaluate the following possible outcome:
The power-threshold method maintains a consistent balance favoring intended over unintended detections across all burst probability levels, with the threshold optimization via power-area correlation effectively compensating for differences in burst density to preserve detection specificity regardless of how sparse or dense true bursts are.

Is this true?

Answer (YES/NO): NO